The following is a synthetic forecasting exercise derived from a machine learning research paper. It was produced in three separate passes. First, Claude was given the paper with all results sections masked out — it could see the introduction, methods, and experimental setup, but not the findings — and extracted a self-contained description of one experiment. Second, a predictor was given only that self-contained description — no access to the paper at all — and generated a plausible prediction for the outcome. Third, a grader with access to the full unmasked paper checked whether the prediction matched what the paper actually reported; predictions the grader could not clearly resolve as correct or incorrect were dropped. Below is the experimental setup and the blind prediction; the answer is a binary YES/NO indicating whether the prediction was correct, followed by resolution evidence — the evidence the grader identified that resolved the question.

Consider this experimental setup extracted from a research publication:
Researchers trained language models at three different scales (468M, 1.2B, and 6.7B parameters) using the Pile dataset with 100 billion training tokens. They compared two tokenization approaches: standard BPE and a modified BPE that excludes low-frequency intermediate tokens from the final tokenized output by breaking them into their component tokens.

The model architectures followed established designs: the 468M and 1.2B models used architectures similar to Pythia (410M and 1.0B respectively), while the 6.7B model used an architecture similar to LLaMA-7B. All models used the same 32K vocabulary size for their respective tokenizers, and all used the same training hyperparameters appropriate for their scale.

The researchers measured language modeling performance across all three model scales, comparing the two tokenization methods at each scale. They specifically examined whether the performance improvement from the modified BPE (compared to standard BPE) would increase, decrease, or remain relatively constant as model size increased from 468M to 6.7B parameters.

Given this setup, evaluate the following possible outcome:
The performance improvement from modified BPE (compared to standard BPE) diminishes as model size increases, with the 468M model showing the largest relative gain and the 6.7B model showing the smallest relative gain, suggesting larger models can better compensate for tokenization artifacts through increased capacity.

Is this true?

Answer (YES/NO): NO